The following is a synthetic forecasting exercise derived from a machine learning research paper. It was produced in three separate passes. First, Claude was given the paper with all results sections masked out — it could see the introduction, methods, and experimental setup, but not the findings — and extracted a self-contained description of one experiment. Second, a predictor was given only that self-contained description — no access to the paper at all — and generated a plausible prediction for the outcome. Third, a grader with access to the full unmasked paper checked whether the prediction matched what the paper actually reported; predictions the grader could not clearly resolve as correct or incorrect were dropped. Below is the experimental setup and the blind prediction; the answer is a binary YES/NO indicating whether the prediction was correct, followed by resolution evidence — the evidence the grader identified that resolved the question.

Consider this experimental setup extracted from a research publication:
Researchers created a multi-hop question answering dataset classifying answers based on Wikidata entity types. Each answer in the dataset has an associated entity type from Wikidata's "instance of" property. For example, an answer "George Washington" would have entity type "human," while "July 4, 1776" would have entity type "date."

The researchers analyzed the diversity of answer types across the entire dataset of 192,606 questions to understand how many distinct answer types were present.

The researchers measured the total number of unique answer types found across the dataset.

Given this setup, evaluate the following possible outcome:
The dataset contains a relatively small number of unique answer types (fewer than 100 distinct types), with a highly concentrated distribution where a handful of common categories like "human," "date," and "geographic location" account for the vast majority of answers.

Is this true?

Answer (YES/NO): NO